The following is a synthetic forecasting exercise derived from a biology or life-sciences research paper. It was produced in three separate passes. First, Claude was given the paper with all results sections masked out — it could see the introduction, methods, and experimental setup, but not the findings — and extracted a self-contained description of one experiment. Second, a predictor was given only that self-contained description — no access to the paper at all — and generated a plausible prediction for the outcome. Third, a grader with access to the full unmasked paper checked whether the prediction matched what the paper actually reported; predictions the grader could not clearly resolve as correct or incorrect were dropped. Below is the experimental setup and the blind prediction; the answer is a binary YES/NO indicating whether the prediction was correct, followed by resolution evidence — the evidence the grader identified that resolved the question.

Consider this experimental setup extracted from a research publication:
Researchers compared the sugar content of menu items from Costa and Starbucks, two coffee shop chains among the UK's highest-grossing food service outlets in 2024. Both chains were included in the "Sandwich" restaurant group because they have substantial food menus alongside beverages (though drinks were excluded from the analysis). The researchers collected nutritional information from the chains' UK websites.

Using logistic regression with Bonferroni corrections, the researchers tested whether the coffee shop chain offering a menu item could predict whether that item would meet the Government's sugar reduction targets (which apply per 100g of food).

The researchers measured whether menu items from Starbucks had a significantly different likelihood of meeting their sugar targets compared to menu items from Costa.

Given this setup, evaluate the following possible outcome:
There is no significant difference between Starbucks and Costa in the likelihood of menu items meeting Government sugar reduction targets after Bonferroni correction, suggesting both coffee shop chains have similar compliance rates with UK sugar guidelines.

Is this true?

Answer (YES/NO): NO